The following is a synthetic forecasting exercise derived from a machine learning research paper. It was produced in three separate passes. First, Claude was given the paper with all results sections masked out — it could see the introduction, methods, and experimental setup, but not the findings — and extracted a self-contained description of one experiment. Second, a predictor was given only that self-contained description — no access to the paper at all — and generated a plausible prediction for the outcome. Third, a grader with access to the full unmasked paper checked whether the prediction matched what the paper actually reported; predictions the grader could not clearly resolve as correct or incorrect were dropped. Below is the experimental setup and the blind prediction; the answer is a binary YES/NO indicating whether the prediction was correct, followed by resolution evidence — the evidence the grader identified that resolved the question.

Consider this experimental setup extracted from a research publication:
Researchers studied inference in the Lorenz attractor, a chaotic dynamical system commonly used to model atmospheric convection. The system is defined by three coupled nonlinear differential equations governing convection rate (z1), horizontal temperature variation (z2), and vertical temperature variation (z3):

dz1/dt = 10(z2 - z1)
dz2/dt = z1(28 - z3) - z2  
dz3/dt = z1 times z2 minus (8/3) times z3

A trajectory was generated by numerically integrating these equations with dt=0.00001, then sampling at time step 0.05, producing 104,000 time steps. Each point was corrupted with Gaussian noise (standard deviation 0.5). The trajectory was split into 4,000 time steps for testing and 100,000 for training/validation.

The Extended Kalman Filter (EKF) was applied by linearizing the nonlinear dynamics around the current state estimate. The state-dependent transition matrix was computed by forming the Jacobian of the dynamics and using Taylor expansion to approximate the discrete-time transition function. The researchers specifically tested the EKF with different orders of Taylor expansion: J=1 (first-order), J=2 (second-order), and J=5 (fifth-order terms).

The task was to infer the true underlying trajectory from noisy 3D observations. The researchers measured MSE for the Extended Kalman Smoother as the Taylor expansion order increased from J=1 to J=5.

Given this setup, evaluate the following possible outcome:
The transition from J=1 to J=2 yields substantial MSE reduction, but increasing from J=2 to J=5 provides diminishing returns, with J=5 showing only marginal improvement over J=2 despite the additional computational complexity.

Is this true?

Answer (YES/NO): YES